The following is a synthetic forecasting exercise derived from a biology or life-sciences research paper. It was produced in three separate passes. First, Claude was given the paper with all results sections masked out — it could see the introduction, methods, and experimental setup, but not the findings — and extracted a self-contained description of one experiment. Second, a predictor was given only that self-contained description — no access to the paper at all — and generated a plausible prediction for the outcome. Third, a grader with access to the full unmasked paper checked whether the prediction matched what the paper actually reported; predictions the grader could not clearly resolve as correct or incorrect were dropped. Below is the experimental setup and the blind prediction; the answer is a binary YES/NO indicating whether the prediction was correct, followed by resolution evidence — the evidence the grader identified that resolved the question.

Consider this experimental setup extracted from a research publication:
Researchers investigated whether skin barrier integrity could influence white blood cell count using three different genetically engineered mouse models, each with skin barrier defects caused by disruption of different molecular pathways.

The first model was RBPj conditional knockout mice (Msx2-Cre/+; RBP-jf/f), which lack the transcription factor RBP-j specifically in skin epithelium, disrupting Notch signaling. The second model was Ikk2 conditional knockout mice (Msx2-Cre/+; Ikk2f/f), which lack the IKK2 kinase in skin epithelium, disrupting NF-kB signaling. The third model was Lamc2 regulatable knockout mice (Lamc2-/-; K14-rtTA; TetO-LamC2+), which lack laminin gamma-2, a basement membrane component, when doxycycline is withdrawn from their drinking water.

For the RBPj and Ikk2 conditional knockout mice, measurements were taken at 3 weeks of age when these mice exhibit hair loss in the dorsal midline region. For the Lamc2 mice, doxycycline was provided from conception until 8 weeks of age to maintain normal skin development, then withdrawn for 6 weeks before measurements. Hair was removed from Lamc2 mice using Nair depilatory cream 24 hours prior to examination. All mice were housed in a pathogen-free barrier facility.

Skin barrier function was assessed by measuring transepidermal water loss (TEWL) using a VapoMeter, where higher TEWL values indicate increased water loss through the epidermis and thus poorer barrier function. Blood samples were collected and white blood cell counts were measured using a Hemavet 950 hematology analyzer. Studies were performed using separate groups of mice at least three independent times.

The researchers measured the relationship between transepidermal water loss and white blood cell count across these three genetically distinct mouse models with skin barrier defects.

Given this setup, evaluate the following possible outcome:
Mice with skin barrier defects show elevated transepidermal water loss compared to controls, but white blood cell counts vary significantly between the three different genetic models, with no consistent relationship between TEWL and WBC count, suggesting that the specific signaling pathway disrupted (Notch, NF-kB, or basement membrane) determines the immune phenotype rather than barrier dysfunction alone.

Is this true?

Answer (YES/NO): NO